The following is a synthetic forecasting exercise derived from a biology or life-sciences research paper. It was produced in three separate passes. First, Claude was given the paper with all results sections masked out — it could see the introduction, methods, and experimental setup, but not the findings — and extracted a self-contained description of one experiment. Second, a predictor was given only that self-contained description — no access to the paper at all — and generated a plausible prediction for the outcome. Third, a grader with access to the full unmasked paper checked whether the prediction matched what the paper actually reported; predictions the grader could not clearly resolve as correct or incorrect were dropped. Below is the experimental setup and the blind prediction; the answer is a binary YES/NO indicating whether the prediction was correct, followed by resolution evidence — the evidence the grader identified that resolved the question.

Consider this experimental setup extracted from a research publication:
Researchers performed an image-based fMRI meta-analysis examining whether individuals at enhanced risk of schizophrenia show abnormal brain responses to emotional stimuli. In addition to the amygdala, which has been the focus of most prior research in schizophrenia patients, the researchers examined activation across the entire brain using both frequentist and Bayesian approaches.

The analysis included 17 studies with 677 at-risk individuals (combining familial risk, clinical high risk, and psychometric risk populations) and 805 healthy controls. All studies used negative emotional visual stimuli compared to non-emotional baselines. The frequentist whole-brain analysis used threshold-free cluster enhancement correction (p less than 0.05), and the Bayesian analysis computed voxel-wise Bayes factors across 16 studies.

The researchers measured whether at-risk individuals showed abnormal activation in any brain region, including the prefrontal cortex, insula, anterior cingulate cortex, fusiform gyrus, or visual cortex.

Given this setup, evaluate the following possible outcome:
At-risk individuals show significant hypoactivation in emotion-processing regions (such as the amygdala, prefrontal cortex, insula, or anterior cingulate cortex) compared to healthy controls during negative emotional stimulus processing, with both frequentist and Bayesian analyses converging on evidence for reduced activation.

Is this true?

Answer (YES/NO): NO